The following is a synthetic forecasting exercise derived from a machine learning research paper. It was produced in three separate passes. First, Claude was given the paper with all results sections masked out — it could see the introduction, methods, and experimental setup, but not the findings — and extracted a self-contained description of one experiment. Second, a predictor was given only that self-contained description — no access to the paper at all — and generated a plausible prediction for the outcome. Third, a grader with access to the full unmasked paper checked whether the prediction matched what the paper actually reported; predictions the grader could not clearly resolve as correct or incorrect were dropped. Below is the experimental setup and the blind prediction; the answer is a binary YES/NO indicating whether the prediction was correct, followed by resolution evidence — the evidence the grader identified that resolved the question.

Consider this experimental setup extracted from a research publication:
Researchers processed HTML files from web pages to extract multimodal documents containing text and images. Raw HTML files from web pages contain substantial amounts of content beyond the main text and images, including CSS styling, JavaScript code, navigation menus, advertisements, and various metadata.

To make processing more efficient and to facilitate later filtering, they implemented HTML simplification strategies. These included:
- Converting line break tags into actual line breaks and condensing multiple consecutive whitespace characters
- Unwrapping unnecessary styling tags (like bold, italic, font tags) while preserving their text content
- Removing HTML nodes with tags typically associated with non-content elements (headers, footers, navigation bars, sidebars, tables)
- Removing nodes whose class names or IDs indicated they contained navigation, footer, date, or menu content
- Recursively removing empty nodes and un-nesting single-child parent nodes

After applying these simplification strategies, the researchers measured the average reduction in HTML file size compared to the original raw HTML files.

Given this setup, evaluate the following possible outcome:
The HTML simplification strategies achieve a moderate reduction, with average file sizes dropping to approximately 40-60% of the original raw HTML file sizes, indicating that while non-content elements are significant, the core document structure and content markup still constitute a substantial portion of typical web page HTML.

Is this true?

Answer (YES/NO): NO